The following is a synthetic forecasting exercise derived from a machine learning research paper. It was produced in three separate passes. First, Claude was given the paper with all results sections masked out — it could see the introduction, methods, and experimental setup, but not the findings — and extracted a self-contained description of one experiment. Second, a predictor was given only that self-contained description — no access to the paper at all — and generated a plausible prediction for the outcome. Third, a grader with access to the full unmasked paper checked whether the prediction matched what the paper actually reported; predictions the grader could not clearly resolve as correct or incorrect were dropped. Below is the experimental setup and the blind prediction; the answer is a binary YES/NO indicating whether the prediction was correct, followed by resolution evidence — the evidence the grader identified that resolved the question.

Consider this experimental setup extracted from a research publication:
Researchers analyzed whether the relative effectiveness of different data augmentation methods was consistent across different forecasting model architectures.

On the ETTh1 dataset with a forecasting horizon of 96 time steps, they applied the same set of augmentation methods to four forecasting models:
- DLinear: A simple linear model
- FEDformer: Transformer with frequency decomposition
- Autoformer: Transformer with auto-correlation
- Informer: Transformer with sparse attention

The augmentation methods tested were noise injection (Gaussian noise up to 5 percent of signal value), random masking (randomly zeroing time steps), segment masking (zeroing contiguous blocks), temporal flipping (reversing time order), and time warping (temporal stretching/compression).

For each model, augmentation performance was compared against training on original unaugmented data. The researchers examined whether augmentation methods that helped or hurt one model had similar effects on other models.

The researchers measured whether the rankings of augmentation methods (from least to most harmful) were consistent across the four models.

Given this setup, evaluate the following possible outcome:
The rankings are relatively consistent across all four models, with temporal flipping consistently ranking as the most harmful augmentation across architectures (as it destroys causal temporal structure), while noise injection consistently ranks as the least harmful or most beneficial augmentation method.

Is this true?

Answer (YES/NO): NO